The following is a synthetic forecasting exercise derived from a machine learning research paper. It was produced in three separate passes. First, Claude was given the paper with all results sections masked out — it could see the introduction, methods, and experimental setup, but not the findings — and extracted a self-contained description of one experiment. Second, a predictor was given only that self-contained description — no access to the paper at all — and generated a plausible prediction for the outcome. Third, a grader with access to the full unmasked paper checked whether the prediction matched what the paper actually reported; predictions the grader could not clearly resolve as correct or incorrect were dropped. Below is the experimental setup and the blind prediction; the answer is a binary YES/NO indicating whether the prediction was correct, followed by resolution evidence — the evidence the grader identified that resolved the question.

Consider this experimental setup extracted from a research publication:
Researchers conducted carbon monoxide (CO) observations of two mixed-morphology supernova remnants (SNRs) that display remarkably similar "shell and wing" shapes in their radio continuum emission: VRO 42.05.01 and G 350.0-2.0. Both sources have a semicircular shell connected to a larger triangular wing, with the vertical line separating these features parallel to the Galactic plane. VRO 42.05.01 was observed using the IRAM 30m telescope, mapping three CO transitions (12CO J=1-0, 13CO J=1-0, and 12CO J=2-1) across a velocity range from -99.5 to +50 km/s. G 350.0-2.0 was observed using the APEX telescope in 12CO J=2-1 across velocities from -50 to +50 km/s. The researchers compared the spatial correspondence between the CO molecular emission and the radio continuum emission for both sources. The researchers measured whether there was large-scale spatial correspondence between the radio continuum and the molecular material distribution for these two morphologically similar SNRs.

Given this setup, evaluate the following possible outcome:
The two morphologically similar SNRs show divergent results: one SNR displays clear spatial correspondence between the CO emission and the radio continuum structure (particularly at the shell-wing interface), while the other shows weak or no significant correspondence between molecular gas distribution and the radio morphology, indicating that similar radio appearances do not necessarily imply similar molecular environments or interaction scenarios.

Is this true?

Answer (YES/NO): NO